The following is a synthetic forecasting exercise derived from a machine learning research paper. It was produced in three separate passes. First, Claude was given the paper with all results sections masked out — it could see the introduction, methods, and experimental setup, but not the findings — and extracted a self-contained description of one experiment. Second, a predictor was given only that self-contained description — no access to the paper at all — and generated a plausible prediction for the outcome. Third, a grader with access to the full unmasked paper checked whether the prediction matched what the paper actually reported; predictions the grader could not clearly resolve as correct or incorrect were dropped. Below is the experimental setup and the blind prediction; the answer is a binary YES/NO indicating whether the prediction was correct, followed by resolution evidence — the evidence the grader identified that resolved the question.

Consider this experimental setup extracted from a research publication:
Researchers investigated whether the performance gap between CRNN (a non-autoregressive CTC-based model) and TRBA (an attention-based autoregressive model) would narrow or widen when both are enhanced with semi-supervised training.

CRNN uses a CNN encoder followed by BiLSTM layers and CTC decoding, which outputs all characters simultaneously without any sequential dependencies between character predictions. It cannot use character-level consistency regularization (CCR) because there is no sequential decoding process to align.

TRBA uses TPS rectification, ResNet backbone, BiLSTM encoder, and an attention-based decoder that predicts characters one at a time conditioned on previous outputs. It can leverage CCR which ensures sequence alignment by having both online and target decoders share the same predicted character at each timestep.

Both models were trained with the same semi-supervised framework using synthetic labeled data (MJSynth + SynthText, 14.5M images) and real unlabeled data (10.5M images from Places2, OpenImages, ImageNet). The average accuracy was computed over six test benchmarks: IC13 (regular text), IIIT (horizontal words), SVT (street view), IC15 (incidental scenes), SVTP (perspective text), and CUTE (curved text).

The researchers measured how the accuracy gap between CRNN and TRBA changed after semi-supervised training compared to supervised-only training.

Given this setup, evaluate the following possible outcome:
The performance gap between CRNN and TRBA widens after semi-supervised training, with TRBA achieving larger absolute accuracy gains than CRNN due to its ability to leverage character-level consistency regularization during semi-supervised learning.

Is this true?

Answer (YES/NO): NO